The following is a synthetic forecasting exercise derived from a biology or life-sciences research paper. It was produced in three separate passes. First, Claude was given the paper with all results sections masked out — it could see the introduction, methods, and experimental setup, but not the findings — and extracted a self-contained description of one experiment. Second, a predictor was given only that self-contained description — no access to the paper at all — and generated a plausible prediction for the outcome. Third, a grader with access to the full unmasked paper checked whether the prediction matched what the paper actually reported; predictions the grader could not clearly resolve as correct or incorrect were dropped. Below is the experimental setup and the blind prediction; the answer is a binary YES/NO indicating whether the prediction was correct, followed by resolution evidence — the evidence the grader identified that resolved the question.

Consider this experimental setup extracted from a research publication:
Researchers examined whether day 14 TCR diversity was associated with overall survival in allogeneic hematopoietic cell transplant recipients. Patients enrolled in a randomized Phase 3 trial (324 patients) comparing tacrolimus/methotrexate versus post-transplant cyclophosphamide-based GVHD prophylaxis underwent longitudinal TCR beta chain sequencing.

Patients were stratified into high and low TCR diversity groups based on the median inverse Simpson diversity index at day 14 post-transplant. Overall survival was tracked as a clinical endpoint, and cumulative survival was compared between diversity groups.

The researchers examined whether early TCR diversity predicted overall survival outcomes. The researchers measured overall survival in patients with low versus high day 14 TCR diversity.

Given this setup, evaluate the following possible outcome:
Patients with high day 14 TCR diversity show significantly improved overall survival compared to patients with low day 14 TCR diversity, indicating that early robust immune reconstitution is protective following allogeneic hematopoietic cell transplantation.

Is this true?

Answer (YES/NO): NO